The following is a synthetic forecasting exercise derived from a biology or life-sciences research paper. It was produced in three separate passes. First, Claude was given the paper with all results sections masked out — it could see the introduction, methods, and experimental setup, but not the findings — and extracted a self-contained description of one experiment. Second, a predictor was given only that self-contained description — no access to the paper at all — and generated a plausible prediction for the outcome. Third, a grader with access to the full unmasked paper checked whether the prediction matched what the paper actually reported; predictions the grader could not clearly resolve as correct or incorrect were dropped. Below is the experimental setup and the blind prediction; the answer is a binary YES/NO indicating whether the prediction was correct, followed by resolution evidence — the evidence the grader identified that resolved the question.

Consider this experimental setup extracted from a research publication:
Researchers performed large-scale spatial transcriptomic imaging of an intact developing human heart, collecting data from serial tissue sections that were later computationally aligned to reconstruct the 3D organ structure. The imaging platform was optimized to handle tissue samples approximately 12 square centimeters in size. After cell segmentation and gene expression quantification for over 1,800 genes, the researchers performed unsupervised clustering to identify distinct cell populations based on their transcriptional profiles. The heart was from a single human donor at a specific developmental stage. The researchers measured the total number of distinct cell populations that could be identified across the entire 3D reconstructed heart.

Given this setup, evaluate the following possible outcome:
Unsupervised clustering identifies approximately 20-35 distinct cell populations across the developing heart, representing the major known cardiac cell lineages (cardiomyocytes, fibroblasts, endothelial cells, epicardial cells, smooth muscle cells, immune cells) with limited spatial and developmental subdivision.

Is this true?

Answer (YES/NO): YES